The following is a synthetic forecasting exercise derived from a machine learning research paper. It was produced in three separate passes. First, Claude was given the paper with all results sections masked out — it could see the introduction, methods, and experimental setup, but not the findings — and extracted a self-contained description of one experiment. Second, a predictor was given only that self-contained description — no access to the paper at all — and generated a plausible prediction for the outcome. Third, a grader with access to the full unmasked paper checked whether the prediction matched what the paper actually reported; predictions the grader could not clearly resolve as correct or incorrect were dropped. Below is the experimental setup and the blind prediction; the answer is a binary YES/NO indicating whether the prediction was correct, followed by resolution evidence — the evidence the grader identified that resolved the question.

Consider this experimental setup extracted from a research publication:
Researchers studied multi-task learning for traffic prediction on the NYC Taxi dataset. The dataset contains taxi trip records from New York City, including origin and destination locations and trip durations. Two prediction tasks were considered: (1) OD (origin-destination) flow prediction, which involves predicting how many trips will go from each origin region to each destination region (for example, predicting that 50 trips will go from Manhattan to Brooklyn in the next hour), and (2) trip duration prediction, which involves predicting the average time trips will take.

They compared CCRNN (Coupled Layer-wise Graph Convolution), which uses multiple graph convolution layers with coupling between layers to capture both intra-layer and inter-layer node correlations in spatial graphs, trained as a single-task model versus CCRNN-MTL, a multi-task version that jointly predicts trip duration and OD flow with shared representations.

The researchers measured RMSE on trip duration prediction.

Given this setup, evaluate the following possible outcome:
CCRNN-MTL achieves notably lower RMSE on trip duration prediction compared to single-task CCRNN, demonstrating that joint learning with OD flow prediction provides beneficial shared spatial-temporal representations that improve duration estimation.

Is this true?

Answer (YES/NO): NO